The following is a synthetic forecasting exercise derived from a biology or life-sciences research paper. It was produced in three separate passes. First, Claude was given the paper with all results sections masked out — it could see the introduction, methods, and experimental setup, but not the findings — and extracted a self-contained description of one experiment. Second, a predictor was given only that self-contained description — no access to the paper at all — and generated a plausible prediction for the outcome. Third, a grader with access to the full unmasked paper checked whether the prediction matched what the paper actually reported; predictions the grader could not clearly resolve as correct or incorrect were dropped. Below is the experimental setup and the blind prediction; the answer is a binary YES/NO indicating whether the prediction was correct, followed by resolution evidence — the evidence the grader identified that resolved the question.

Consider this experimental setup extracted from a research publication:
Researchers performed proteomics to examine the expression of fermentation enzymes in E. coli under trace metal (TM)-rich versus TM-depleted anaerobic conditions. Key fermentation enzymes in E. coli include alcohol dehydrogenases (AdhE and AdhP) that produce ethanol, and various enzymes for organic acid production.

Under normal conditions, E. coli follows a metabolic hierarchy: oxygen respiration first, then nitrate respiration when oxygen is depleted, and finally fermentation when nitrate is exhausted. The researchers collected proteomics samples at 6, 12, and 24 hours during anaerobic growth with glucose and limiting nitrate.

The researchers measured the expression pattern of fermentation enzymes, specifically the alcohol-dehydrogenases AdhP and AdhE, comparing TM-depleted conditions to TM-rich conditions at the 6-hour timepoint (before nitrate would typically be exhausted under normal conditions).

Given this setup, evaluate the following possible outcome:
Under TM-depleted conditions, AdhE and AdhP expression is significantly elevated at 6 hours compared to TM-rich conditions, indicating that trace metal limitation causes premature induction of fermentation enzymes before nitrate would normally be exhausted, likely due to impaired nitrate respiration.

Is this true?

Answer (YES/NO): NO